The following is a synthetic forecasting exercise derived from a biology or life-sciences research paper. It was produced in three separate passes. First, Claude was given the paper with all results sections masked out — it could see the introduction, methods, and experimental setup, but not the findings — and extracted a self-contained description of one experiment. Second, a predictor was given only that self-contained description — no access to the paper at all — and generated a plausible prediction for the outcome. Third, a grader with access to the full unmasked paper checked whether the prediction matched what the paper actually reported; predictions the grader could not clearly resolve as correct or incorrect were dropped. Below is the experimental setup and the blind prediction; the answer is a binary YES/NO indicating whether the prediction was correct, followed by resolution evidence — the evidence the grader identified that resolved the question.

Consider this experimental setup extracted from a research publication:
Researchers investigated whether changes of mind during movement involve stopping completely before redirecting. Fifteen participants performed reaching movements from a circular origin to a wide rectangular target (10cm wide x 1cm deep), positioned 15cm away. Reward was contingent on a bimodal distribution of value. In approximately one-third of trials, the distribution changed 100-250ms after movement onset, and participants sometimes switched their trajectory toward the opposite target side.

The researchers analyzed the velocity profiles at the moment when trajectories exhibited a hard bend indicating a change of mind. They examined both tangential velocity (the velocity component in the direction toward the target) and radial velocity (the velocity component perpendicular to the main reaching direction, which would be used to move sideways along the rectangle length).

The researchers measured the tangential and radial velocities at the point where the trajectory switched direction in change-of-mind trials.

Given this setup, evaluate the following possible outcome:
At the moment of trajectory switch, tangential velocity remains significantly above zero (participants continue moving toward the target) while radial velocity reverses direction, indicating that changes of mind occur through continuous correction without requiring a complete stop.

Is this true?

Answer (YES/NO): NO